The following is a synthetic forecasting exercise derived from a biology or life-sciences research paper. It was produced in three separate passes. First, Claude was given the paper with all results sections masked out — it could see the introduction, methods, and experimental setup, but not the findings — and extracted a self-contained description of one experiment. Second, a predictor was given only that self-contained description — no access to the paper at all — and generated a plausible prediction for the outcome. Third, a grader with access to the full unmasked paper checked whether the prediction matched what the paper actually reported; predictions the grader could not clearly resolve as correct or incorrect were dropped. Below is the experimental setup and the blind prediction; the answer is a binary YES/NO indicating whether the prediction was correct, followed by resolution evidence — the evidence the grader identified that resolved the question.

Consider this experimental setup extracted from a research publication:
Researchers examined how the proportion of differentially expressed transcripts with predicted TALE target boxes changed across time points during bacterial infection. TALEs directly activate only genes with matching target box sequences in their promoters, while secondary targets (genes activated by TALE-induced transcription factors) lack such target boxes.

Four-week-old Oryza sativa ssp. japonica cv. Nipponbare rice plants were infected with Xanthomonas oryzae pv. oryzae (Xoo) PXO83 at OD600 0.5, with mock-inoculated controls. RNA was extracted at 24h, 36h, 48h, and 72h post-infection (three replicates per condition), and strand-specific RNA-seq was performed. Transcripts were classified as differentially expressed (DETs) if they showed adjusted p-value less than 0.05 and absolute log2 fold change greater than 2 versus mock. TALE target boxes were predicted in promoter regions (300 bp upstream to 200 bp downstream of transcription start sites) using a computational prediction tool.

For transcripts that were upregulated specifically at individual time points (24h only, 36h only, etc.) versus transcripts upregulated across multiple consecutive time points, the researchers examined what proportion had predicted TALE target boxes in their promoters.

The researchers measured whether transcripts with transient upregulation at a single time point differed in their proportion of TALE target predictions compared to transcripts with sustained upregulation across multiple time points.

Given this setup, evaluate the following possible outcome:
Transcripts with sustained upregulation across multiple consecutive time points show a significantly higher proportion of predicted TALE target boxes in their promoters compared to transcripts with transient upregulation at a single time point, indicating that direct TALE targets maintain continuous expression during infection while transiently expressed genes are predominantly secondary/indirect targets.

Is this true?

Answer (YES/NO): YES